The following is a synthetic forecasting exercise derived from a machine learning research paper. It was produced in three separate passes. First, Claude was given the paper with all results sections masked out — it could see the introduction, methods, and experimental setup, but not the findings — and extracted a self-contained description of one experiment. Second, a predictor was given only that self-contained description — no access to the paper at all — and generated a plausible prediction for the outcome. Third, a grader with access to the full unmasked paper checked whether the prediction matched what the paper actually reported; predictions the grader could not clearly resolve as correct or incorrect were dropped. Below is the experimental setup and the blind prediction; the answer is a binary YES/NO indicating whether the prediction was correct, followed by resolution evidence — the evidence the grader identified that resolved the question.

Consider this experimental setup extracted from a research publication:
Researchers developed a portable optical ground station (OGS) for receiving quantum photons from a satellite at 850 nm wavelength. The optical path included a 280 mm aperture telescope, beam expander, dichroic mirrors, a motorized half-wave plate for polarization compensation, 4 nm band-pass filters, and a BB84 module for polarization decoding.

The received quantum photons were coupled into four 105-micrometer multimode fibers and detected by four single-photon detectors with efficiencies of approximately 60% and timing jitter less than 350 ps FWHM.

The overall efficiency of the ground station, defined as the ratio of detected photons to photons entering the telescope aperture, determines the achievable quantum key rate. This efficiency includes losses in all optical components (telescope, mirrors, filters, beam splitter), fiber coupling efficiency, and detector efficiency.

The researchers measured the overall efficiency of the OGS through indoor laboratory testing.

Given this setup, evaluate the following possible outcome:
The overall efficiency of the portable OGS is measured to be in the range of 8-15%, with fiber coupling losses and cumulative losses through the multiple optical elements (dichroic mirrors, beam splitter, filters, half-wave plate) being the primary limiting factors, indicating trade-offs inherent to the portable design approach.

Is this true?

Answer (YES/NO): NO